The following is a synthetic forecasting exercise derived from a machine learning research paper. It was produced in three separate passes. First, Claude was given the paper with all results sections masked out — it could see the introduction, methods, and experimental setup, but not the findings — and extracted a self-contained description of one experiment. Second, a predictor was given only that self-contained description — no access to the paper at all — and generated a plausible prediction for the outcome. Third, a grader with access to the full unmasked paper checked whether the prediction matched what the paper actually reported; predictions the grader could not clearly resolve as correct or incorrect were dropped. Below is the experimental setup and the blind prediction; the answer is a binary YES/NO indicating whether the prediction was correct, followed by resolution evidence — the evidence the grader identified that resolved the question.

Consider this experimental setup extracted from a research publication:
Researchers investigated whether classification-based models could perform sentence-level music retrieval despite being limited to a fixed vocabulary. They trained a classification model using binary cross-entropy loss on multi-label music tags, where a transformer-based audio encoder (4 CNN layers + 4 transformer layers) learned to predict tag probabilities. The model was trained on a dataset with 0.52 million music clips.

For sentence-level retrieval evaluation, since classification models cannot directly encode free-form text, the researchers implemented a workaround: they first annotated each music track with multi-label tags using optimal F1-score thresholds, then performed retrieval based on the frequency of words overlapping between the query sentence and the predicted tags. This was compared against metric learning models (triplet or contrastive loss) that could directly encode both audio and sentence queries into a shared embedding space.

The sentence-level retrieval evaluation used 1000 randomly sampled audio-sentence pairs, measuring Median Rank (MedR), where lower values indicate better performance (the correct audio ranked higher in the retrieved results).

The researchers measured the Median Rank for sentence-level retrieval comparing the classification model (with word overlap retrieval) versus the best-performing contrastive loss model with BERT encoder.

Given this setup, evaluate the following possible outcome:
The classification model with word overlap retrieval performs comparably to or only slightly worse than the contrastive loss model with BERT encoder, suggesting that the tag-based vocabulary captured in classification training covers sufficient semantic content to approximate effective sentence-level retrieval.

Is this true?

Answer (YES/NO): NO